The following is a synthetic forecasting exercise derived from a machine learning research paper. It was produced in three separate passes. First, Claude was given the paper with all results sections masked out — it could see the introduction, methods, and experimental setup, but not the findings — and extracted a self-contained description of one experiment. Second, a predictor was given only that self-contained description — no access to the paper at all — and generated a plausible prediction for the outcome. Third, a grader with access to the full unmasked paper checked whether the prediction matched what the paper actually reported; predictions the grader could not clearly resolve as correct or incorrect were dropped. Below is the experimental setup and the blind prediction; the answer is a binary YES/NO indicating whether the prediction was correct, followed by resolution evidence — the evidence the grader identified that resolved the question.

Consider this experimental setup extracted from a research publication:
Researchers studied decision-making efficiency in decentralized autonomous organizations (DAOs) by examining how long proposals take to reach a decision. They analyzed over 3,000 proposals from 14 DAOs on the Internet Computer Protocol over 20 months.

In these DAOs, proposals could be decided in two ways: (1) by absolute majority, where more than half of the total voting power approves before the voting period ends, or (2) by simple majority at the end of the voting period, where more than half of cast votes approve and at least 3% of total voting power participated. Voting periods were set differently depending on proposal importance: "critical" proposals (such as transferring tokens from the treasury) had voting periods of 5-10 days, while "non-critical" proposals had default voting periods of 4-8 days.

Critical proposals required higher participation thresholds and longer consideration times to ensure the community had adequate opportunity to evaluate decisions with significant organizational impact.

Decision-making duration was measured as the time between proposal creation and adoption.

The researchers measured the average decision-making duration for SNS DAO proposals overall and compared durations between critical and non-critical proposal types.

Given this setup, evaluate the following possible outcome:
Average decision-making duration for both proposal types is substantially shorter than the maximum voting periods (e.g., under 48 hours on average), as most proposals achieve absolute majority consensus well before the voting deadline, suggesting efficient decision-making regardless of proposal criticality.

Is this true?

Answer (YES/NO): NO